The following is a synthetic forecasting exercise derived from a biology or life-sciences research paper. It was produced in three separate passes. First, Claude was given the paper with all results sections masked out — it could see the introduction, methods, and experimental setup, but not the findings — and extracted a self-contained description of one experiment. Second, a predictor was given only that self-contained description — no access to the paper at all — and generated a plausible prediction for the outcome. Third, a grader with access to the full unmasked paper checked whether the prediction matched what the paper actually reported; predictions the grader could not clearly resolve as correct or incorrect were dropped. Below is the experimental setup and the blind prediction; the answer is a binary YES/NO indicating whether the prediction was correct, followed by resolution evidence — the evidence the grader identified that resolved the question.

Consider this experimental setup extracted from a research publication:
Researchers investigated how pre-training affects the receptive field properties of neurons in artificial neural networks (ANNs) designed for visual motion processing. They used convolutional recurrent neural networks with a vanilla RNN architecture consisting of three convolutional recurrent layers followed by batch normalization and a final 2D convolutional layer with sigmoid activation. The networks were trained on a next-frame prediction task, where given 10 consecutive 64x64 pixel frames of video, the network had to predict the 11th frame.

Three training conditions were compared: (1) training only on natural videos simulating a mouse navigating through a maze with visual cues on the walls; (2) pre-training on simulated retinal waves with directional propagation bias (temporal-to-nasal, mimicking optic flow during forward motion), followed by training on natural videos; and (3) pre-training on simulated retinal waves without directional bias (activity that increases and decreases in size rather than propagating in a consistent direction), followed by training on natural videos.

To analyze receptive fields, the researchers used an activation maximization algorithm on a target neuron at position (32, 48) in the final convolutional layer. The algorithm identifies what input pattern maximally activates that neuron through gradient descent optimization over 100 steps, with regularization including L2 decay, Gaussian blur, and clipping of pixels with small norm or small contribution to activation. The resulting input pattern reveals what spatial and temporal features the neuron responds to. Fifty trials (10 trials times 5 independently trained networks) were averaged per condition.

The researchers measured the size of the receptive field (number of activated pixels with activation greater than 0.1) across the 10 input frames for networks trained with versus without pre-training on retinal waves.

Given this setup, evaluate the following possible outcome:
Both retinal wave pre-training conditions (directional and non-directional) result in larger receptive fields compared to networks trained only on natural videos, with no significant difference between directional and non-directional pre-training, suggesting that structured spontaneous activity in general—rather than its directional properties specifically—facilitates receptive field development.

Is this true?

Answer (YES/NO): NO